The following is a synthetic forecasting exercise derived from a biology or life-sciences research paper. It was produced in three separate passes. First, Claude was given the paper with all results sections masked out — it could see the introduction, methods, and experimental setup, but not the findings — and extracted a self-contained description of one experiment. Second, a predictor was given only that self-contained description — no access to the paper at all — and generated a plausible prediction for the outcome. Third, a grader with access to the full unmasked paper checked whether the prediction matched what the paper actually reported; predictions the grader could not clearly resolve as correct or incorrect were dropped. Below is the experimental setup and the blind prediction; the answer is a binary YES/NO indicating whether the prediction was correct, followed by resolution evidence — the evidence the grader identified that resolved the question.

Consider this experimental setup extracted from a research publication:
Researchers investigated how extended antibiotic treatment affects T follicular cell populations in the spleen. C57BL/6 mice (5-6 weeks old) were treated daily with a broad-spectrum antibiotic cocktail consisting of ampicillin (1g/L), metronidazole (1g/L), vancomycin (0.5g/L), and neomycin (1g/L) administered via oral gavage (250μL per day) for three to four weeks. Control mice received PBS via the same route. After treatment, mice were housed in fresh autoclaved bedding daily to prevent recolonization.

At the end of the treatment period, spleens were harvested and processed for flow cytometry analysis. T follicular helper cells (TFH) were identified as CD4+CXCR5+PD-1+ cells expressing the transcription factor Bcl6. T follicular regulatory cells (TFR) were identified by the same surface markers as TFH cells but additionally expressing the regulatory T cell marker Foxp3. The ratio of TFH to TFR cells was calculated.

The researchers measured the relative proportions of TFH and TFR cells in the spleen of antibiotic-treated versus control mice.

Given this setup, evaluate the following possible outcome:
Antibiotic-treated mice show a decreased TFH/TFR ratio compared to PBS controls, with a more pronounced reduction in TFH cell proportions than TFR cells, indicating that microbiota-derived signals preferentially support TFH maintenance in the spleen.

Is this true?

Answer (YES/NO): NO